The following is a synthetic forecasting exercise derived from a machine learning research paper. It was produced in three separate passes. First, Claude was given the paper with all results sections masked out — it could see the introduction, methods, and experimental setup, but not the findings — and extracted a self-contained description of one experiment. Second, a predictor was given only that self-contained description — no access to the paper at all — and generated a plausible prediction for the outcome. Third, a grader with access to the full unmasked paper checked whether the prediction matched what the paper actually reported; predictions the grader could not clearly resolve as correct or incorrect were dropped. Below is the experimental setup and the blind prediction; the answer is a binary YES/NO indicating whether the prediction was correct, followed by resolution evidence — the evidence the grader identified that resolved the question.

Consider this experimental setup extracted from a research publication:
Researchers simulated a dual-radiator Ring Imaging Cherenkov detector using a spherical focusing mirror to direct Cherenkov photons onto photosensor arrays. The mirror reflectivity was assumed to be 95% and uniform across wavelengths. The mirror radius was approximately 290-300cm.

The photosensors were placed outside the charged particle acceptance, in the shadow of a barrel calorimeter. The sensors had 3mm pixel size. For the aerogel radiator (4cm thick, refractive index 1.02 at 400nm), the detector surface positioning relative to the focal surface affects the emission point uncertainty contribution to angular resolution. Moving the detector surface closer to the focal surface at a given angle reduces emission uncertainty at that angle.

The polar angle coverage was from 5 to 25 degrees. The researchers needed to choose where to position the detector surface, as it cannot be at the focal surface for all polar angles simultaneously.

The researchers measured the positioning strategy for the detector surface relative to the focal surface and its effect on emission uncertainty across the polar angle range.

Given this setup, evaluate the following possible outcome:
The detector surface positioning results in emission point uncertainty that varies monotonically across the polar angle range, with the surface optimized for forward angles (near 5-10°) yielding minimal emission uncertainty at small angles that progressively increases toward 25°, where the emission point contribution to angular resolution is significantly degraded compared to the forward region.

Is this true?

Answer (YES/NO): NO